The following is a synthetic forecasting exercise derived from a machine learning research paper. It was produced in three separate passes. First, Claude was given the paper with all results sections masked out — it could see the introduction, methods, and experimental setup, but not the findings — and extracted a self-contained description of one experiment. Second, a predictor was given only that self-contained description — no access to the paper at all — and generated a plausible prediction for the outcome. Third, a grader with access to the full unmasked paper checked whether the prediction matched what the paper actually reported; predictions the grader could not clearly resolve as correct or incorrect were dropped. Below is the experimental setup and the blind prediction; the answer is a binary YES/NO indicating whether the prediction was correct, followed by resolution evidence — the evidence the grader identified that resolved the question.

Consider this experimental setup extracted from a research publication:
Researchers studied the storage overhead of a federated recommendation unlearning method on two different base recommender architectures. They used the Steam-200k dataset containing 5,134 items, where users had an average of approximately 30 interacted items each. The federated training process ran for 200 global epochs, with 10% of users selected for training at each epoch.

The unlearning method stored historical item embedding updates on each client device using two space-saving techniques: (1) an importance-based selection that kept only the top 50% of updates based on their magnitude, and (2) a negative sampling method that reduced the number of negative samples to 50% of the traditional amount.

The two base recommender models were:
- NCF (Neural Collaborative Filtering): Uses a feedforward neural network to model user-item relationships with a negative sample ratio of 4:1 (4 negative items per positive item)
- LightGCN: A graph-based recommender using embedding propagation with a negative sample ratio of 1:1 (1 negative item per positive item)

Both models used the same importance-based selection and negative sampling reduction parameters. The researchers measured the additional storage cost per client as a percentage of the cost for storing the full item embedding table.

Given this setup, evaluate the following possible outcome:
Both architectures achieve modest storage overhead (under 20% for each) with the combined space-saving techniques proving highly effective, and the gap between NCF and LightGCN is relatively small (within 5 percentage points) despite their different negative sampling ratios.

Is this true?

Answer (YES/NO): NO